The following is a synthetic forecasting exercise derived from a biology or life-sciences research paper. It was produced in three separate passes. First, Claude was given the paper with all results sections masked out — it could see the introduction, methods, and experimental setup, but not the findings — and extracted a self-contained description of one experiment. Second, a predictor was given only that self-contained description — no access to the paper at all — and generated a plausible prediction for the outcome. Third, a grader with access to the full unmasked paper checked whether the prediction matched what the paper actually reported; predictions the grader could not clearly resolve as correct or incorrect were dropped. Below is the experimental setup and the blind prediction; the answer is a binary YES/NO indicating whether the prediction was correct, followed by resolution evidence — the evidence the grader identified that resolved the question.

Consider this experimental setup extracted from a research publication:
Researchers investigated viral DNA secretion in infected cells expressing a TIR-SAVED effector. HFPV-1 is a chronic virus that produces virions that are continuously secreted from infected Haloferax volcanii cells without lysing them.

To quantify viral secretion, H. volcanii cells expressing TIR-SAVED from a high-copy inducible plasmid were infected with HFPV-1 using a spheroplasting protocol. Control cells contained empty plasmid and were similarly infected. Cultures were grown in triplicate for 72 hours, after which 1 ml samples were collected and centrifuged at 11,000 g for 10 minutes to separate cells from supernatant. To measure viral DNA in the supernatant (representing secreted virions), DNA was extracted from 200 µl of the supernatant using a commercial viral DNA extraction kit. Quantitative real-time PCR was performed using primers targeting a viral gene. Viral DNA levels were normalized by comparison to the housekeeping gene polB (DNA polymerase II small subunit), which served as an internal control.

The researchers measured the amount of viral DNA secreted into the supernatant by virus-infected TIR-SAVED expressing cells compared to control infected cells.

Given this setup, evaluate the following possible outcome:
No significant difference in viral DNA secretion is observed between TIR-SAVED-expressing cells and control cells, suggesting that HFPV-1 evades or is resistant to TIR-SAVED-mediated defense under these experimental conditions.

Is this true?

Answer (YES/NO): NO